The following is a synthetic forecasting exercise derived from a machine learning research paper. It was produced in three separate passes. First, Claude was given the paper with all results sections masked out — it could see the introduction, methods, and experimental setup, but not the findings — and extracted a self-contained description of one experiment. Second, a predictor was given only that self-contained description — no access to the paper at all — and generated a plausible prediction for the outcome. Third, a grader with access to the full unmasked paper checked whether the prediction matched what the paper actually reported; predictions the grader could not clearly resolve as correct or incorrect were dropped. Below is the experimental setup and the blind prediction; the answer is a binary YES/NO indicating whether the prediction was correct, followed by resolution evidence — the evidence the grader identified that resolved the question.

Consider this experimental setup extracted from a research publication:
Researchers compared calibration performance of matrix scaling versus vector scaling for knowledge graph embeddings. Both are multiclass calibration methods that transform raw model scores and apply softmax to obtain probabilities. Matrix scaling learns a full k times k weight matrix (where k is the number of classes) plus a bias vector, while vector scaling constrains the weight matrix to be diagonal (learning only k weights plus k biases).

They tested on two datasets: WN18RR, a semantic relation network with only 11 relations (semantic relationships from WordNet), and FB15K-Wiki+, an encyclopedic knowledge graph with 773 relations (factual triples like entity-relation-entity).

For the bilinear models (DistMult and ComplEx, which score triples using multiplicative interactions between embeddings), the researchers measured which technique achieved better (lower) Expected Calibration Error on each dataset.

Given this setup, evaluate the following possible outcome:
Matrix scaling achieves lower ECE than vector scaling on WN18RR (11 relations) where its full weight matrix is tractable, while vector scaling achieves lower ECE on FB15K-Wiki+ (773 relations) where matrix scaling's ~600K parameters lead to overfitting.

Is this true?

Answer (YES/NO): YES